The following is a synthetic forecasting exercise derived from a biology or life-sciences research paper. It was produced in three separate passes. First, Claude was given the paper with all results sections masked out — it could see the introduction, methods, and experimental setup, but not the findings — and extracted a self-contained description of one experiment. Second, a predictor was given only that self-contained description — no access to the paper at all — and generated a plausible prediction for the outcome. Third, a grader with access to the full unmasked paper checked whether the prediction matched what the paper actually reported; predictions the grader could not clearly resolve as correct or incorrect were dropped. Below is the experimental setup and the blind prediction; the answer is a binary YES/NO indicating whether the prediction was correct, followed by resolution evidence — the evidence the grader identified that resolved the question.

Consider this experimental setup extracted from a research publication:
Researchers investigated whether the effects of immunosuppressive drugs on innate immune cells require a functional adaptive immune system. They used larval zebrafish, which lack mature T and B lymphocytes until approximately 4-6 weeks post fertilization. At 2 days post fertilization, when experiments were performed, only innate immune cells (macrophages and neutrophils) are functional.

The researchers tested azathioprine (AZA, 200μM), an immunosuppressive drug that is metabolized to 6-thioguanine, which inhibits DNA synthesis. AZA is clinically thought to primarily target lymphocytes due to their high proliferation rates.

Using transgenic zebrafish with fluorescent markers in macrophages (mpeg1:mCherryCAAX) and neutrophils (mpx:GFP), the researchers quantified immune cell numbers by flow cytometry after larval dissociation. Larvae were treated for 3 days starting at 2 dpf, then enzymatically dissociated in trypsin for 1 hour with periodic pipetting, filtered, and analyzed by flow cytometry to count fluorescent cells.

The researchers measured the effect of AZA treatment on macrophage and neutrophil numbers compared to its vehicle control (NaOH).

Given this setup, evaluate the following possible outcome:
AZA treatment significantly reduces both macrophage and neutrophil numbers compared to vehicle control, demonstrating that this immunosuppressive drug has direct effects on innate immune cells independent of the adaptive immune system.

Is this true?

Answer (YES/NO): NO